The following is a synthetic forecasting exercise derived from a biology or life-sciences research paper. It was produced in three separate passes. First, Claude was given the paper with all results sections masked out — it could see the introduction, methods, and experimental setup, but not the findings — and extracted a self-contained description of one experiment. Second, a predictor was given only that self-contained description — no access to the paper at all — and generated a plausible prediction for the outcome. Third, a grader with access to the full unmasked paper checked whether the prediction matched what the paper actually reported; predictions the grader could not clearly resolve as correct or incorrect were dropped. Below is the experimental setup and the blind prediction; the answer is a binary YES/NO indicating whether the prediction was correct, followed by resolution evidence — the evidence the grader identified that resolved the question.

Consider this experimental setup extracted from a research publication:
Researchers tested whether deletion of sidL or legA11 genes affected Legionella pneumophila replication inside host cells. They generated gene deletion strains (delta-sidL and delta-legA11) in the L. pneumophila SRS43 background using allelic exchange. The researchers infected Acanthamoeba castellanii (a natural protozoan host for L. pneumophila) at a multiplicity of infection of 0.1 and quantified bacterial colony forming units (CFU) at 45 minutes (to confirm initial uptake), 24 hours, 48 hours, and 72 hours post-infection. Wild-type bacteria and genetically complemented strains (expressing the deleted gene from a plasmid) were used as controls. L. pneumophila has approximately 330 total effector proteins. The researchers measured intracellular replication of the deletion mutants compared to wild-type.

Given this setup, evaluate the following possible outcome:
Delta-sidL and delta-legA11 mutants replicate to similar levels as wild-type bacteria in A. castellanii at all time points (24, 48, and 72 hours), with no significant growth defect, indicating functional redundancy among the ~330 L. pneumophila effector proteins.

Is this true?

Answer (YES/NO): YES